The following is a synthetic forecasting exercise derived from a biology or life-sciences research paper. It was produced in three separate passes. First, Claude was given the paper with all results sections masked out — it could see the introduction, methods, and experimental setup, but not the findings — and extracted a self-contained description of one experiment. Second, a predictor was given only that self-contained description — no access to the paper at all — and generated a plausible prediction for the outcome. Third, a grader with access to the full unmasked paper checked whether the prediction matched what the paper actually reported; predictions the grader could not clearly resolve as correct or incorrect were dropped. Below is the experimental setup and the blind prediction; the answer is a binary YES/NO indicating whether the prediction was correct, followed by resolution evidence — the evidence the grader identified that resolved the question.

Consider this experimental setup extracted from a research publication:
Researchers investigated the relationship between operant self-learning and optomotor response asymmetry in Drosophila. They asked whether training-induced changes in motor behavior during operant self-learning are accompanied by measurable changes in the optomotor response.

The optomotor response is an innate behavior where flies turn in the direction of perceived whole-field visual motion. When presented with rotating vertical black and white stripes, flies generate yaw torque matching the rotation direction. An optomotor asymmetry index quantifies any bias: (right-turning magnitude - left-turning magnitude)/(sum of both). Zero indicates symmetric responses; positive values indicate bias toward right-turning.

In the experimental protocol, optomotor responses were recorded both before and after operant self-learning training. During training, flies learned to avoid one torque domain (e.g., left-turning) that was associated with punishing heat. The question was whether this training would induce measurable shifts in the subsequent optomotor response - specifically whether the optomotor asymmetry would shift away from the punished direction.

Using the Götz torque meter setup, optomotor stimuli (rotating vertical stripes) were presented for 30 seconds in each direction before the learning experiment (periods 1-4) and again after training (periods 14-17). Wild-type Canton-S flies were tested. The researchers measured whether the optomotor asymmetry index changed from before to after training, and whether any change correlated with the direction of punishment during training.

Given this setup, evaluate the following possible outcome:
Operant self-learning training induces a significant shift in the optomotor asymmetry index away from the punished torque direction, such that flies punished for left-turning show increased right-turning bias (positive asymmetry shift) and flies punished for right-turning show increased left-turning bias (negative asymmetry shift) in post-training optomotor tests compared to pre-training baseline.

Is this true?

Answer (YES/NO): YES